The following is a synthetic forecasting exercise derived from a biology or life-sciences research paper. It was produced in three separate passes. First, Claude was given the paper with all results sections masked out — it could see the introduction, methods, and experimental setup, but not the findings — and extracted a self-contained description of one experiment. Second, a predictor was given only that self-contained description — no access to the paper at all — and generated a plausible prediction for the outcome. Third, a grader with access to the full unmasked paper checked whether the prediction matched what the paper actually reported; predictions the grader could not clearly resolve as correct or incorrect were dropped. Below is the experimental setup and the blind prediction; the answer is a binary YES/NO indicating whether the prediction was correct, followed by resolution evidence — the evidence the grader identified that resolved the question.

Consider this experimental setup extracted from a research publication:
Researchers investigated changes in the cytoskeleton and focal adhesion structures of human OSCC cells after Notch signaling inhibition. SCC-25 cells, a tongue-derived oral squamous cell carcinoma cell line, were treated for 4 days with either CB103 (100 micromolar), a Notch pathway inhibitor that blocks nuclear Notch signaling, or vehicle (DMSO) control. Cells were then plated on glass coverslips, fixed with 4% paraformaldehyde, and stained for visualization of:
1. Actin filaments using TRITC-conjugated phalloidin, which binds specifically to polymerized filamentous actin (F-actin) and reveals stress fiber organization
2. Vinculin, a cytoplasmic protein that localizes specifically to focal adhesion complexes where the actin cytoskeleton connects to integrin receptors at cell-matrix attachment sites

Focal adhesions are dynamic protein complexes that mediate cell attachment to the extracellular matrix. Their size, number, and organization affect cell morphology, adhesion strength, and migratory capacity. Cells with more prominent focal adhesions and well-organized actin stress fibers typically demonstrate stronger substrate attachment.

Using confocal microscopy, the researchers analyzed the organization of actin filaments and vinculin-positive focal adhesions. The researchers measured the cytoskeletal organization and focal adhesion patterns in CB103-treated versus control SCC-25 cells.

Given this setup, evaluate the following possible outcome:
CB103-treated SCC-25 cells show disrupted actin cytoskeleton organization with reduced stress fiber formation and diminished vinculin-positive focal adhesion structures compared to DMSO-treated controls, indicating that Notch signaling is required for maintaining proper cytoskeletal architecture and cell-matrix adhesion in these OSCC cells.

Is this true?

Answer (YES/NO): NO